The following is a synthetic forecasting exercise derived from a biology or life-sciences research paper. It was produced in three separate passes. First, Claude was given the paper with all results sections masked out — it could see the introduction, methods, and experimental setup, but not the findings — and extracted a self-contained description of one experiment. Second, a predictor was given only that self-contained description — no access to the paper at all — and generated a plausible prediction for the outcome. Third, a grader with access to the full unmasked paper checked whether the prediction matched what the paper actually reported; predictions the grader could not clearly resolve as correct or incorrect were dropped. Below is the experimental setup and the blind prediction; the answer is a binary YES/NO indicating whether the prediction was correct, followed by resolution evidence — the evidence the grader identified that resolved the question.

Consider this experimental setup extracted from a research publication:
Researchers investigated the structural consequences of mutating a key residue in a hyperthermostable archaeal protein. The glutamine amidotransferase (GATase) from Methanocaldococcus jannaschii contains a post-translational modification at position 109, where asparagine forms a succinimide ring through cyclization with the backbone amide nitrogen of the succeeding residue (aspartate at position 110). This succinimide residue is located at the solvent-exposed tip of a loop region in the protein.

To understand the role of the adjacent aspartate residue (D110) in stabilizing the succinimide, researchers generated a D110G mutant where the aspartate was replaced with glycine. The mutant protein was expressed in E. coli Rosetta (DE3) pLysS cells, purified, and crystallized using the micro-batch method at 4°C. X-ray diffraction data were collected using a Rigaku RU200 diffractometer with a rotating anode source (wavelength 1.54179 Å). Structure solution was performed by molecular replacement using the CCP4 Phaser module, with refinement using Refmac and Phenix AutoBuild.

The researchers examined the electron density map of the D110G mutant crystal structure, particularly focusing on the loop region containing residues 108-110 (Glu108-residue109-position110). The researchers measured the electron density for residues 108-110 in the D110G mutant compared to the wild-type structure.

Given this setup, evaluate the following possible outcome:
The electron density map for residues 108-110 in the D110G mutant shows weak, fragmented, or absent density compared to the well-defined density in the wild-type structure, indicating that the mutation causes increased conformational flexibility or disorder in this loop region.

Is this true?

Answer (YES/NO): YES